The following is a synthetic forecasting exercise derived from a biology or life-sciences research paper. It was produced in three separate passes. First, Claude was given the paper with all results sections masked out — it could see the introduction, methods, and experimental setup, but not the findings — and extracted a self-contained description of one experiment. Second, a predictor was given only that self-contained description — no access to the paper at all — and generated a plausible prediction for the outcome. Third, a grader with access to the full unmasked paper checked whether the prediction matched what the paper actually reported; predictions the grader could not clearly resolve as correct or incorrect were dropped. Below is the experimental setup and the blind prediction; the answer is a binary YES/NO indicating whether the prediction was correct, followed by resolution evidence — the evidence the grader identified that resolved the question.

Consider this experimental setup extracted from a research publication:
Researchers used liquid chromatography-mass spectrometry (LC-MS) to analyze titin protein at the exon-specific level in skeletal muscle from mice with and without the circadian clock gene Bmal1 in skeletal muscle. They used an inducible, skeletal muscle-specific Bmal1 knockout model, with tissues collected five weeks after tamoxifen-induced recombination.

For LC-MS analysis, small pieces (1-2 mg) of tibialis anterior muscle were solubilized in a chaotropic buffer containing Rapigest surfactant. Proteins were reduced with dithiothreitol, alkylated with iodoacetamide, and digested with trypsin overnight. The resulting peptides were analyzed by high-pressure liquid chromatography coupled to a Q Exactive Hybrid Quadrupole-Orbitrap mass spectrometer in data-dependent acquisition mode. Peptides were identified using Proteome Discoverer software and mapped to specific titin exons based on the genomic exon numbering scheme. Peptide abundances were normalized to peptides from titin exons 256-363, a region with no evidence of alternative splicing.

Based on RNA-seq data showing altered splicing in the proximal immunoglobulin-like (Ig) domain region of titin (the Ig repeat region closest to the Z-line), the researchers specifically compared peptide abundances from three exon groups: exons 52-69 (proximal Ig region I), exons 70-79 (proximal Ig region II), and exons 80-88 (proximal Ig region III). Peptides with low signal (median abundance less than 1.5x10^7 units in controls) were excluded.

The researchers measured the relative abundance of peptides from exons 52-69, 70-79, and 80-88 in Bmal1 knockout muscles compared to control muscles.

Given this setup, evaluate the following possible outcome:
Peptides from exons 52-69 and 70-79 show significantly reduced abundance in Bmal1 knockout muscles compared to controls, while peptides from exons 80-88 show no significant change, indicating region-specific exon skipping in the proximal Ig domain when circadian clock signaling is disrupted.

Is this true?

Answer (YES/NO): NO